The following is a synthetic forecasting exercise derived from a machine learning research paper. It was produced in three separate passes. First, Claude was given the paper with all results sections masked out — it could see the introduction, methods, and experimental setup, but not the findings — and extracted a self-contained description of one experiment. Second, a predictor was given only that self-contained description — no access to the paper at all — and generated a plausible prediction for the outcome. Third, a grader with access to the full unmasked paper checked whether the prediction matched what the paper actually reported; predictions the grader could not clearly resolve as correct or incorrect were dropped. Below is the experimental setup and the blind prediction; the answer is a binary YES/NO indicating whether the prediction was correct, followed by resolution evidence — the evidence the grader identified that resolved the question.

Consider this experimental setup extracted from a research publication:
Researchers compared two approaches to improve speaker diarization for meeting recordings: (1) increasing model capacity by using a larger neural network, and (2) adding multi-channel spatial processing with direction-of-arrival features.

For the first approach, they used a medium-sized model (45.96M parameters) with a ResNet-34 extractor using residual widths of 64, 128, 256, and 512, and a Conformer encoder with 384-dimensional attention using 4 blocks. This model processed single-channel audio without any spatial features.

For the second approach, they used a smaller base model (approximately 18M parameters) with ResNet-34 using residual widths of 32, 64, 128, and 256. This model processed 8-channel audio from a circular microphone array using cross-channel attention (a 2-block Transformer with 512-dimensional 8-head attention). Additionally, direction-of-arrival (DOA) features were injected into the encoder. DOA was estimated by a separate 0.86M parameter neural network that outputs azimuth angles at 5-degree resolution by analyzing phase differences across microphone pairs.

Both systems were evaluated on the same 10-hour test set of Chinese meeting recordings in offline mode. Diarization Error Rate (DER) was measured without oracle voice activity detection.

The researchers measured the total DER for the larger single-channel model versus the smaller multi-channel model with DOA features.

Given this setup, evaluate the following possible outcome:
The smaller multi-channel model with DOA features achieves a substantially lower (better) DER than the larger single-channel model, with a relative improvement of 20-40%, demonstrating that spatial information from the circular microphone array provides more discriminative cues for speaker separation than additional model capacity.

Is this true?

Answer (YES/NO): NO